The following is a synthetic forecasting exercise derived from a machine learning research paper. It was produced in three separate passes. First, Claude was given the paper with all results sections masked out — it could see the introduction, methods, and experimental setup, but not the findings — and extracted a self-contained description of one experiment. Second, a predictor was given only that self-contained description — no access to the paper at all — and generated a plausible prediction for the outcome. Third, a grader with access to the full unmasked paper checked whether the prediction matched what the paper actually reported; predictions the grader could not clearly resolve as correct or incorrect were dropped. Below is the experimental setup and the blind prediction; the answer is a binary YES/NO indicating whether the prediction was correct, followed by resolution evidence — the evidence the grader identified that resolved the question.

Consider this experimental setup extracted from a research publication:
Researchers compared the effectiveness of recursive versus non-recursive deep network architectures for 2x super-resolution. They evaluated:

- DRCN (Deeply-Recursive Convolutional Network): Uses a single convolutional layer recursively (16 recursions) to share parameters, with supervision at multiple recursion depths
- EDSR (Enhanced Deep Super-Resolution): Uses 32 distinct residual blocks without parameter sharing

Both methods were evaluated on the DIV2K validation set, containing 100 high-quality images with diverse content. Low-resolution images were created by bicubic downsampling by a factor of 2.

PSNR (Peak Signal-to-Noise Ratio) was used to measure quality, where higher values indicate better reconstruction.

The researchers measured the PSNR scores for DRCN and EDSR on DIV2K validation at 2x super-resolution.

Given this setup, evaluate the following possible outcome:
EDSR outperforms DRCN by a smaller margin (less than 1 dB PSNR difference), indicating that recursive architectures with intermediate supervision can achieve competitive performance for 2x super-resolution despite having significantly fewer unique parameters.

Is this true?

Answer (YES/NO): NO